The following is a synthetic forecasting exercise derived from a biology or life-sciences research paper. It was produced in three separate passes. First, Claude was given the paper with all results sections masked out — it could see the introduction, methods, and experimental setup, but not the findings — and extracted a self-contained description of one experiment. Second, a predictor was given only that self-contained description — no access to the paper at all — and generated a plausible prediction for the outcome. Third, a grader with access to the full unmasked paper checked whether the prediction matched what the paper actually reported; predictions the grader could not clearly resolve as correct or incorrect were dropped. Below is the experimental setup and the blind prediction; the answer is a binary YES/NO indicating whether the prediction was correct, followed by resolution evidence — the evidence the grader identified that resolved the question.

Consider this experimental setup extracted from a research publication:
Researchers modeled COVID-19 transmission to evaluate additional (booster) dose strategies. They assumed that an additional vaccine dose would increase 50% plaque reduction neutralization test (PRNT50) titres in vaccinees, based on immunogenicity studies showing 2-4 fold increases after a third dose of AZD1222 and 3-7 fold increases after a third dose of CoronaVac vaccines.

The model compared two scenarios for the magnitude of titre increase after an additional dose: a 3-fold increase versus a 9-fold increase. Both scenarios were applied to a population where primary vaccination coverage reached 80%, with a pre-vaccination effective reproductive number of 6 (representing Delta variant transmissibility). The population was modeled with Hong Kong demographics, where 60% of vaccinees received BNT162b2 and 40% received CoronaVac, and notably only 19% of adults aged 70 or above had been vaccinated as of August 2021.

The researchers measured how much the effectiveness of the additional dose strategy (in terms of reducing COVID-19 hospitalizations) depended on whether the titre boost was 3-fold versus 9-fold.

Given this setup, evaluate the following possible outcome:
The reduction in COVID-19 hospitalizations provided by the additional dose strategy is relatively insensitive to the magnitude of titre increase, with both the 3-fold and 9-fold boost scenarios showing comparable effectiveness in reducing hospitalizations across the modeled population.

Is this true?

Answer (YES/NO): YES